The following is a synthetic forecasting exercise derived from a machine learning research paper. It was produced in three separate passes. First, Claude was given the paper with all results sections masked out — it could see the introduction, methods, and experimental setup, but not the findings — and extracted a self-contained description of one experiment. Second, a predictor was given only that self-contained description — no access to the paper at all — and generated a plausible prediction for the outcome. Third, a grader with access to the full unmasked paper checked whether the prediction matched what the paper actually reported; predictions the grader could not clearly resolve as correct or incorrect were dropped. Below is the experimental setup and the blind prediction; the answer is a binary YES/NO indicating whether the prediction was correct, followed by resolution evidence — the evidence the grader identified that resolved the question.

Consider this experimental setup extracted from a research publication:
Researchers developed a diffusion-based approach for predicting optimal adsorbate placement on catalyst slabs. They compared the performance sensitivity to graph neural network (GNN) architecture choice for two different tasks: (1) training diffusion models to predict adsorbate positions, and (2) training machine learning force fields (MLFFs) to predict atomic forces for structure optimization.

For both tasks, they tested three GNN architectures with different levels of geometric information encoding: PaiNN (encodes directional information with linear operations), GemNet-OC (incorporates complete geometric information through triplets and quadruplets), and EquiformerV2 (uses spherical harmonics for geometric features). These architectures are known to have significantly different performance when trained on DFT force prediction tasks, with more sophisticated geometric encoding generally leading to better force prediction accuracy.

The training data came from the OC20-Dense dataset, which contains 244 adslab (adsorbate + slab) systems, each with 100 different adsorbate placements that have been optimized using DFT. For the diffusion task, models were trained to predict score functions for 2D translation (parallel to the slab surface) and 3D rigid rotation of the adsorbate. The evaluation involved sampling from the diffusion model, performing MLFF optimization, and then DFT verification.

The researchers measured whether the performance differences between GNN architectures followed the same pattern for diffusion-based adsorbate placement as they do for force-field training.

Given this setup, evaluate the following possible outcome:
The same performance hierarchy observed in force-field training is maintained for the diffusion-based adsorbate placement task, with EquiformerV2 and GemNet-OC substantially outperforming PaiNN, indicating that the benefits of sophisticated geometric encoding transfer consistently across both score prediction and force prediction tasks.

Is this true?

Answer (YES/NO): NO